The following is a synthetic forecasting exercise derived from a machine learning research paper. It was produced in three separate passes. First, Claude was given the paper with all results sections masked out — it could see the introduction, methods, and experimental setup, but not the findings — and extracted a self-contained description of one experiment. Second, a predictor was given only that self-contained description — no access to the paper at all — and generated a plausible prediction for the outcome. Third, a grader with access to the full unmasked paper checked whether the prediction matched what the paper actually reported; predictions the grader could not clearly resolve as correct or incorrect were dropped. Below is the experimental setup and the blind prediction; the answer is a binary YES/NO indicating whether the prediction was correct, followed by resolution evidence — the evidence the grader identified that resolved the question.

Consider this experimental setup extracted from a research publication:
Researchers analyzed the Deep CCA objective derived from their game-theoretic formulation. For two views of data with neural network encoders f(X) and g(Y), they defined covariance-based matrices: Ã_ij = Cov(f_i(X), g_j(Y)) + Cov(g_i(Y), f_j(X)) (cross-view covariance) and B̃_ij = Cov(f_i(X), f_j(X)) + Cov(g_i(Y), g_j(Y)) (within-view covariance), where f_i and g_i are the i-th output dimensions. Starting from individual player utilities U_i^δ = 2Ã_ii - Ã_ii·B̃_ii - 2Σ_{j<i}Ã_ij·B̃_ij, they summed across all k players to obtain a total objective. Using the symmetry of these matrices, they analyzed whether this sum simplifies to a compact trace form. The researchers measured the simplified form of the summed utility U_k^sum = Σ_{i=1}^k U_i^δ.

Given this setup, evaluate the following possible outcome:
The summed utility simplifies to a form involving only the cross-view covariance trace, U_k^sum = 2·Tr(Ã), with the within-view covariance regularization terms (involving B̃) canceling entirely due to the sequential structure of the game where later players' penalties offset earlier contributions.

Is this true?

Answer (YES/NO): NO